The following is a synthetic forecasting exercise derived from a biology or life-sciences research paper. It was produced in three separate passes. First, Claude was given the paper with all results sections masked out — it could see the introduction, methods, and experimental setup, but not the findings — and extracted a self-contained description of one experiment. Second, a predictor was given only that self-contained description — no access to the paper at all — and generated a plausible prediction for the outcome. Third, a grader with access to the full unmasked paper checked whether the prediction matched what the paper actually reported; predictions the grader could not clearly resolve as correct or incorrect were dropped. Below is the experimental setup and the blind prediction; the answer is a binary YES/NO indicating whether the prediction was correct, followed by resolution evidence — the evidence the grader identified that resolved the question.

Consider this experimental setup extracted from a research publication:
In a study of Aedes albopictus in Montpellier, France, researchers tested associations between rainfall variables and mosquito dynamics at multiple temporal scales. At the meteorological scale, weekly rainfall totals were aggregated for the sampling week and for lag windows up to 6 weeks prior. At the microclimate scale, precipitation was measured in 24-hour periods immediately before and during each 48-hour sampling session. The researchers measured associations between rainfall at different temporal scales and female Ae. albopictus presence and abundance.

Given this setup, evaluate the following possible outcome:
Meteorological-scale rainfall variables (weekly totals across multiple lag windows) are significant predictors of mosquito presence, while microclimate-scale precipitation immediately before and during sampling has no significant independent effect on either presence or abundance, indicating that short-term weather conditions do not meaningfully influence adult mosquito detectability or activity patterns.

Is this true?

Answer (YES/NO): NO